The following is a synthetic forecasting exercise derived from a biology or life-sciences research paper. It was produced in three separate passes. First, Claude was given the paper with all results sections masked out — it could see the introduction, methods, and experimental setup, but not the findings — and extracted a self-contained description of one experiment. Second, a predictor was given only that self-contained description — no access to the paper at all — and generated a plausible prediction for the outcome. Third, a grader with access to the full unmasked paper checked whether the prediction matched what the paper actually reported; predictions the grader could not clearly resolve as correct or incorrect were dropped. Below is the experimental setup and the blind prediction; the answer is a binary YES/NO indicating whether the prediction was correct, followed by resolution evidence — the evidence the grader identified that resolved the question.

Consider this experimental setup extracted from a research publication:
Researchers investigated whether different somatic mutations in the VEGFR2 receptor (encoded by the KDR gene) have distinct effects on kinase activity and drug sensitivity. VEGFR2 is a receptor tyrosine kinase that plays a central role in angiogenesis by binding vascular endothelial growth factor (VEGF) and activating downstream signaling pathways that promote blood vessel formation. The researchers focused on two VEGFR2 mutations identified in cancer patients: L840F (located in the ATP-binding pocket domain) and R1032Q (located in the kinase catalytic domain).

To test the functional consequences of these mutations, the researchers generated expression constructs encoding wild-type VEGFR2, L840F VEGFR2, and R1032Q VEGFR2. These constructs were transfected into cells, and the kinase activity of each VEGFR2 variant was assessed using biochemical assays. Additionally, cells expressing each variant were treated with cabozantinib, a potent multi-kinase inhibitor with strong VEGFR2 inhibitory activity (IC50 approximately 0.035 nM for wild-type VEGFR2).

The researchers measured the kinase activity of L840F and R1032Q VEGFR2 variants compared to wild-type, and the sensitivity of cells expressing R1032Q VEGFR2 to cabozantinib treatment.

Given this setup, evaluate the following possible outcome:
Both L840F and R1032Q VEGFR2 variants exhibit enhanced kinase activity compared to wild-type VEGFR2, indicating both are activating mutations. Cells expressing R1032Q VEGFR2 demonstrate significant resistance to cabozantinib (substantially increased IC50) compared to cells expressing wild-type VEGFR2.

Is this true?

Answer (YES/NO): NO